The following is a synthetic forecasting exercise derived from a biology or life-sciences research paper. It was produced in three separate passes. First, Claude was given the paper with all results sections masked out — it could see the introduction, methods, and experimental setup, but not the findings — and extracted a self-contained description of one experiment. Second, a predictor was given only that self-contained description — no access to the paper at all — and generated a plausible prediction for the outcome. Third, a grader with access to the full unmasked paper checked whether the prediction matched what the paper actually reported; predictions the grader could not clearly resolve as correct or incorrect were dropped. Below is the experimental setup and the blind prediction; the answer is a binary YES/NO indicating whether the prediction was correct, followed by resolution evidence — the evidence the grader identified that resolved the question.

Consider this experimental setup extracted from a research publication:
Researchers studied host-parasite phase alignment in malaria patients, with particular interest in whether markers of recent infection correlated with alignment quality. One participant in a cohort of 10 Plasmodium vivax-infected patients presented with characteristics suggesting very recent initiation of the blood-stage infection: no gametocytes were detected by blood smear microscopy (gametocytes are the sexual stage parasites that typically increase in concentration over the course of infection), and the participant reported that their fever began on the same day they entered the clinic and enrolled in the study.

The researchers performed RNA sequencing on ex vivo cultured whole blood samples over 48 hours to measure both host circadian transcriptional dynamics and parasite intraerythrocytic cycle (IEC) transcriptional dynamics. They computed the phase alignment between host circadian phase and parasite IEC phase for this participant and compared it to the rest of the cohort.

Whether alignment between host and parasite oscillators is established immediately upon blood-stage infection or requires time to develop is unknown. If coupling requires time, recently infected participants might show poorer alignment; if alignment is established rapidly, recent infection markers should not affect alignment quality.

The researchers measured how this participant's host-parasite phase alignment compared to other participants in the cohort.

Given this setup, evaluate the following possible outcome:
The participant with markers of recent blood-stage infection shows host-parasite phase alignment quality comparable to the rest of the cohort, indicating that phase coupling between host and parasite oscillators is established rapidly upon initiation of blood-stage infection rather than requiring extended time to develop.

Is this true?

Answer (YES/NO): NO